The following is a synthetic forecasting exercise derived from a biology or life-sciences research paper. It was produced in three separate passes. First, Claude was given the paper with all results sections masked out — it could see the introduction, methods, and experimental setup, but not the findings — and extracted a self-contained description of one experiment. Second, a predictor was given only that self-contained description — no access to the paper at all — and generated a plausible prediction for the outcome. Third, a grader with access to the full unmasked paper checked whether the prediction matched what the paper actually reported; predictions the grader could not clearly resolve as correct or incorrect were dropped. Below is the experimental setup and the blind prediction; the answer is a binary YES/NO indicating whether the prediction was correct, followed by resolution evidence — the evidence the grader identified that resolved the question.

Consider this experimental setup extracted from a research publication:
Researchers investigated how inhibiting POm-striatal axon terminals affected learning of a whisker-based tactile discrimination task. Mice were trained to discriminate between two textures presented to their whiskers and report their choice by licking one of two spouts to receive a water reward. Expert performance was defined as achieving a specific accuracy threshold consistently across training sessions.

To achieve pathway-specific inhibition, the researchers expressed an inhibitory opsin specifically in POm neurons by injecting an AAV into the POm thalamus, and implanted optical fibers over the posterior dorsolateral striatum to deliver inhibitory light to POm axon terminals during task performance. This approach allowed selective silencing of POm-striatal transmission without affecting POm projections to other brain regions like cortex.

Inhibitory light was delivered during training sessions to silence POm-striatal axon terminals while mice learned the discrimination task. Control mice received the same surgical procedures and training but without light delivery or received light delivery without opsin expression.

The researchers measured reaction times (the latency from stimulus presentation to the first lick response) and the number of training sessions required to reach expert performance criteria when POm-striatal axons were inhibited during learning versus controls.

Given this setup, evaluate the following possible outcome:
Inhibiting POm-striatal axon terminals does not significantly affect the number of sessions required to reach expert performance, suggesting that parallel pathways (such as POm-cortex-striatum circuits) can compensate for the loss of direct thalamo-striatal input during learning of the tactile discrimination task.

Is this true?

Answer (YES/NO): NO